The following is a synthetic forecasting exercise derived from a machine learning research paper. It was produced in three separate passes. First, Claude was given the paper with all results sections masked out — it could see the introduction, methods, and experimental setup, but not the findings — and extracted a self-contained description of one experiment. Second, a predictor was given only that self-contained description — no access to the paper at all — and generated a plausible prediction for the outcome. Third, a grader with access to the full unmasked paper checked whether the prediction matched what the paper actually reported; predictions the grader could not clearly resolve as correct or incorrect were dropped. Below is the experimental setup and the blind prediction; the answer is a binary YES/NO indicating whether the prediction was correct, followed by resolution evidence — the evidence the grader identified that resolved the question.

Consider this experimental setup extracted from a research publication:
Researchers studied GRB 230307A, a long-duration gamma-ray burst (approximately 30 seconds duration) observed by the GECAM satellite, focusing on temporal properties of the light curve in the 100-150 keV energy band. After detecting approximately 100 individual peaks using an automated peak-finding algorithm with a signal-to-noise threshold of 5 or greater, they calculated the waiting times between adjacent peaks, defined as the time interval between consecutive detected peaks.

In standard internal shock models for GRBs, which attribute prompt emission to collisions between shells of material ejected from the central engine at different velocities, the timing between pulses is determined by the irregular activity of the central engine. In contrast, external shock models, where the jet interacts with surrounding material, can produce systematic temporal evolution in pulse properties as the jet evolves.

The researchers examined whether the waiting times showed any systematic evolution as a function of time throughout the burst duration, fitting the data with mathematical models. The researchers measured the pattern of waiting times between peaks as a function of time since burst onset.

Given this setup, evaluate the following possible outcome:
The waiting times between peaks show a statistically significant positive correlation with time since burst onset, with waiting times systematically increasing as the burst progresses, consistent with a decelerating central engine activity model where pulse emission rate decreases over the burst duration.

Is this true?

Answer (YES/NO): YES